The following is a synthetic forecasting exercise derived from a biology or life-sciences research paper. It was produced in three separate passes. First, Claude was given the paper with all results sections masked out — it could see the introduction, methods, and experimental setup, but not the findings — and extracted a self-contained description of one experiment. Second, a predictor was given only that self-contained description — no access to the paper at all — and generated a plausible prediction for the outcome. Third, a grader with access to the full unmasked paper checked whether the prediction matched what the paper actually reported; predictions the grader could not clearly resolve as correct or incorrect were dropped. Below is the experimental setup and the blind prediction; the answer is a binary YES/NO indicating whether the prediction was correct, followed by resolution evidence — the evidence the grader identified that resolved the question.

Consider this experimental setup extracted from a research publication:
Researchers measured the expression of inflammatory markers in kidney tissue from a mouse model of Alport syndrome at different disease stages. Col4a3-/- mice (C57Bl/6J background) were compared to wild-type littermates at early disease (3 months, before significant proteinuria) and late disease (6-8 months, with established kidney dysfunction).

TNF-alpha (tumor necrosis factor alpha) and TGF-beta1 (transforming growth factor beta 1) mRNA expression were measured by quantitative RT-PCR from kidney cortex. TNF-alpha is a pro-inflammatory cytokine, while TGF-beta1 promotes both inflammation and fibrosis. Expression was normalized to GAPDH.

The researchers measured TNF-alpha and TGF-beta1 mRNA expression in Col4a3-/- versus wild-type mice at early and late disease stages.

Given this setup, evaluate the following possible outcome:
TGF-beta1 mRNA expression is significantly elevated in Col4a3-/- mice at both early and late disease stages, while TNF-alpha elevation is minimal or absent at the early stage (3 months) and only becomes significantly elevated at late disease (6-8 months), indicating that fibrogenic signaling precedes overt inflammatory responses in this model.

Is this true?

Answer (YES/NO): NO